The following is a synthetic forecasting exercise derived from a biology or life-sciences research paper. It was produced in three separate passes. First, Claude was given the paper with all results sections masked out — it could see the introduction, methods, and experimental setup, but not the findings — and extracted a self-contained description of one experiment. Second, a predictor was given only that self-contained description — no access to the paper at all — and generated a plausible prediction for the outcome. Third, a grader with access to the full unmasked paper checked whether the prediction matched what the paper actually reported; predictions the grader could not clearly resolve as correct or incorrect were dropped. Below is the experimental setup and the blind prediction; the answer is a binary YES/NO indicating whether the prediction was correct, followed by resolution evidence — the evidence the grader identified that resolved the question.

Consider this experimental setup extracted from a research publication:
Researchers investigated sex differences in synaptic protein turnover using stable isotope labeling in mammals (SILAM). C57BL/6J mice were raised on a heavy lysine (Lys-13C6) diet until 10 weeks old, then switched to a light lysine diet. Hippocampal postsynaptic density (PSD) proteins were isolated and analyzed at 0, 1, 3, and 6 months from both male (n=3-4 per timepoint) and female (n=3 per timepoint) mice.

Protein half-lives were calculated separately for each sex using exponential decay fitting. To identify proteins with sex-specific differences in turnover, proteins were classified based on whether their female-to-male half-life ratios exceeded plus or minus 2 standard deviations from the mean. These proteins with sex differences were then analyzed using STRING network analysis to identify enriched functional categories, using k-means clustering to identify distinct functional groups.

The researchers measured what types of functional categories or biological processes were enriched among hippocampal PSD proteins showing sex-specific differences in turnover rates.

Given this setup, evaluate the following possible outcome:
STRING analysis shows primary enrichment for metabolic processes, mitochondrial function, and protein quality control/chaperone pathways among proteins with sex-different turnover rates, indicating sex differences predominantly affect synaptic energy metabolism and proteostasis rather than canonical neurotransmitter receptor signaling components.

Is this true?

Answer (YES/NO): NO